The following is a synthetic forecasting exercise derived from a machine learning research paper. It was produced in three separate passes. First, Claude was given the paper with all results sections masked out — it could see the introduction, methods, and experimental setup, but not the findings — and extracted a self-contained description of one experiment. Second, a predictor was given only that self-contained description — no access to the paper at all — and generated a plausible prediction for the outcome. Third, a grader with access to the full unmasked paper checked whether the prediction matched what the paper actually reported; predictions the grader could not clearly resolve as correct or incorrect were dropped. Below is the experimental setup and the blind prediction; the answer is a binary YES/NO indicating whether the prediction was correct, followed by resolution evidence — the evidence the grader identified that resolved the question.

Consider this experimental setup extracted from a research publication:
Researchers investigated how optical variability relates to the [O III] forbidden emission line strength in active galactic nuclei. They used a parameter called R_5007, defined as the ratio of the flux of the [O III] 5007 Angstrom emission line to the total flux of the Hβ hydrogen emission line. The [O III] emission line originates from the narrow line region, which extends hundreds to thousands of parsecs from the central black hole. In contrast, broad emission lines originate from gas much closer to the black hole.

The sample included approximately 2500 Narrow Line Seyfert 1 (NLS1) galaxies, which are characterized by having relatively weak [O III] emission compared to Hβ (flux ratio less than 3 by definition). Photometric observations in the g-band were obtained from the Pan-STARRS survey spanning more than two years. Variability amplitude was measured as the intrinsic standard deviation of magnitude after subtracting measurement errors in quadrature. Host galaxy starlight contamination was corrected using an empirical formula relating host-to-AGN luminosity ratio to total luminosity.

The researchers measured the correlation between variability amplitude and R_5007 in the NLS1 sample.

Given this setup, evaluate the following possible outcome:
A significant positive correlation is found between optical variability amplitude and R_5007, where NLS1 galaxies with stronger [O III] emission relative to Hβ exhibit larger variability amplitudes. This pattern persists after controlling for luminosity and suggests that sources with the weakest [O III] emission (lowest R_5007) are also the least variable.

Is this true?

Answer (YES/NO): NO